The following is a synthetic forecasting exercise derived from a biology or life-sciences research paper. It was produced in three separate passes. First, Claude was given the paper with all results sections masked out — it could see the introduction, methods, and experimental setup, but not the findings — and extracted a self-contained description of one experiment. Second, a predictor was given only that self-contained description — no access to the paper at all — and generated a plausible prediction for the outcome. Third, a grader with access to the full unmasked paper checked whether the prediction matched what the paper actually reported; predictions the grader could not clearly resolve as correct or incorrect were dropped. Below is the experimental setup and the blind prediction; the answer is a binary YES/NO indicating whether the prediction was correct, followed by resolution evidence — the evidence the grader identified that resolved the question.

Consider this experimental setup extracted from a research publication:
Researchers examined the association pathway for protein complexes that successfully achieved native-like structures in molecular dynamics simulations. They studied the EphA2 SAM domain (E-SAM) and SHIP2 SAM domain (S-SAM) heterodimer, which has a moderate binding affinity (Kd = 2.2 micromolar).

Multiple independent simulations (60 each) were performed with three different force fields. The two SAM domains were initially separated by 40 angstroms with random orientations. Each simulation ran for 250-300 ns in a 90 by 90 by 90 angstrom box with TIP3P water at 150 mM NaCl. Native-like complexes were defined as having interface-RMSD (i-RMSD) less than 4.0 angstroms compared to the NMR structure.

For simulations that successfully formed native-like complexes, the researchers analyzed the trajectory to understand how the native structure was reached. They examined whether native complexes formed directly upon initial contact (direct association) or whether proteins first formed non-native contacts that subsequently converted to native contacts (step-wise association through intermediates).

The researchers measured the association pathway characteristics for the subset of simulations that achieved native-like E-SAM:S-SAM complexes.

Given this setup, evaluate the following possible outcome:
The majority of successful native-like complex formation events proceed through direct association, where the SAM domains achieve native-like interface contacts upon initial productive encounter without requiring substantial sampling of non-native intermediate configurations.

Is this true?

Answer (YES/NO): NO